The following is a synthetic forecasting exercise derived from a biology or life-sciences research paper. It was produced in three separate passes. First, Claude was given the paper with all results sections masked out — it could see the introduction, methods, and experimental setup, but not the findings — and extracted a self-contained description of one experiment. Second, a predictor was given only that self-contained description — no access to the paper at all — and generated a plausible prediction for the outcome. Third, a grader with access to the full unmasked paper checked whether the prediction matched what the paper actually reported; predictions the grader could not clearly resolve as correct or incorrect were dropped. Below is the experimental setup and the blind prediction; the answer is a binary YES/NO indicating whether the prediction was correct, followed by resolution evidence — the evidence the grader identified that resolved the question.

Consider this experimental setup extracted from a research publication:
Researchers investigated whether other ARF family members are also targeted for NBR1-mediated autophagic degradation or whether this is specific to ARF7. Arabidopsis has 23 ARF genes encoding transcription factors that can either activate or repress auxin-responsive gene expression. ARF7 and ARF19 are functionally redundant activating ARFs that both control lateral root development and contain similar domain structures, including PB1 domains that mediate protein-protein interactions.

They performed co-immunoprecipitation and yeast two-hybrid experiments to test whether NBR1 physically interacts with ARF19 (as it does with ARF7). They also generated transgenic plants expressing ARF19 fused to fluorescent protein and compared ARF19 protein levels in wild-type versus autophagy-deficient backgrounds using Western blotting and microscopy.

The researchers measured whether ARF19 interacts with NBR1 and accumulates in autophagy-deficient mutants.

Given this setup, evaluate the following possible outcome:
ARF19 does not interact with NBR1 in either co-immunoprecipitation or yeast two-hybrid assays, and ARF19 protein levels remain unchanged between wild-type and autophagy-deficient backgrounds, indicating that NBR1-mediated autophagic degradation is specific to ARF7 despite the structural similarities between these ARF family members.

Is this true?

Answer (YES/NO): NO